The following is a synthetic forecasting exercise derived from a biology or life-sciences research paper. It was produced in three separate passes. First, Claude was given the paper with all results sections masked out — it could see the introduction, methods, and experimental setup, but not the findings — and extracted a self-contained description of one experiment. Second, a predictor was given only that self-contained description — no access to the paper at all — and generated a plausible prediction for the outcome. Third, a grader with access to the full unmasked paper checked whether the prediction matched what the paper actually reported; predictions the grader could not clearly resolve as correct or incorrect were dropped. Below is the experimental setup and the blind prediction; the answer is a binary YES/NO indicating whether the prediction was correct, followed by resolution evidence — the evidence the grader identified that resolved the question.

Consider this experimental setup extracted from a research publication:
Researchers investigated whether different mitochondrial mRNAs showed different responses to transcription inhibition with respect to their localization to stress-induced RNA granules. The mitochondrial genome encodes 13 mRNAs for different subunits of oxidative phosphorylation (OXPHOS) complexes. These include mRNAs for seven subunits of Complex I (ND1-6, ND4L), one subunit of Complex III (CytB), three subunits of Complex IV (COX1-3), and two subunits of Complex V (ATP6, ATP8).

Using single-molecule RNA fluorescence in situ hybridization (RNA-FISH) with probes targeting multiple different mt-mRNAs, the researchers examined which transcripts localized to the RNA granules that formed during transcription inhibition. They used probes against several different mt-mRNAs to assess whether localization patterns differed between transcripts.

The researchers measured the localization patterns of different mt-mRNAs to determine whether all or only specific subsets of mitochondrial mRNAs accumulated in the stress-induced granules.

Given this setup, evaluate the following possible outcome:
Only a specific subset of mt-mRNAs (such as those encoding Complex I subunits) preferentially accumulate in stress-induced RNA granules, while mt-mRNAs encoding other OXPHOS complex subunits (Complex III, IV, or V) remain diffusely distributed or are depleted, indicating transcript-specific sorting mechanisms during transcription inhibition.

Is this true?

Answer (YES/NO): NO